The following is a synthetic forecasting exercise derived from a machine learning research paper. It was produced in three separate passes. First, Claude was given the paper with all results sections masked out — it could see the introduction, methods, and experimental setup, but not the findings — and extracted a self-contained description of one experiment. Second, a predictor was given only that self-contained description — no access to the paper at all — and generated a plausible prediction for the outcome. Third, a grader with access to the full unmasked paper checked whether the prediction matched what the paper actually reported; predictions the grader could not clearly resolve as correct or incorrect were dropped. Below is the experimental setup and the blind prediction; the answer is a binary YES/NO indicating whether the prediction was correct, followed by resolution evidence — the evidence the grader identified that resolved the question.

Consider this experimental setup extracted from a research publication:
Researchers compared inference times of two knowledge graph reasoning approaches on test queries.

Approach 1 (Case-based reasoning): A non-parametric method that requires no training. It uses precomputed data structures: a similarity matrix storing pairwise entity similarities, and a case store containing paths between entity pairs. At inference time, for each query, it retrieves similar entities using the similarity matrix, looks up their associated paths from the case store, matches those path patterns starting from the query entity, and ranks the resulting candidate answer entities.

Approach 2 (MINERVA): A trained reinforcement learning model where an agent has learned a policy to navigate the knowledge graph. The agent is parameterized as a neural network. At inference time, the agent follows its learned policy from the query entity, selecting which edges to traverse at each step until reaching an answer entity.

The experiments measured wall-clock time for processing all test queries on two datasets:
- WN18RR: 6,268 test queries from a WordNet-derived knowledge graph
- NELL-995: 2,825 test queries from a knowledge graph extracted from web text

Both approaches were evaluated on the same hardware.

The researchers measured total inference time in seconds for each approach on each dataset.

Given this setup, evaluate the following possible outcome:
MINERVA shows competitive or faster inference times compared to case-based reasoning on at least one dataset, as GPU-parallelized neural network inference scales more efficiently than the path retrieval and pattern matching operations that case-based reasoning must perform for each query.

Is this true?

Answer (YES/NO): YES